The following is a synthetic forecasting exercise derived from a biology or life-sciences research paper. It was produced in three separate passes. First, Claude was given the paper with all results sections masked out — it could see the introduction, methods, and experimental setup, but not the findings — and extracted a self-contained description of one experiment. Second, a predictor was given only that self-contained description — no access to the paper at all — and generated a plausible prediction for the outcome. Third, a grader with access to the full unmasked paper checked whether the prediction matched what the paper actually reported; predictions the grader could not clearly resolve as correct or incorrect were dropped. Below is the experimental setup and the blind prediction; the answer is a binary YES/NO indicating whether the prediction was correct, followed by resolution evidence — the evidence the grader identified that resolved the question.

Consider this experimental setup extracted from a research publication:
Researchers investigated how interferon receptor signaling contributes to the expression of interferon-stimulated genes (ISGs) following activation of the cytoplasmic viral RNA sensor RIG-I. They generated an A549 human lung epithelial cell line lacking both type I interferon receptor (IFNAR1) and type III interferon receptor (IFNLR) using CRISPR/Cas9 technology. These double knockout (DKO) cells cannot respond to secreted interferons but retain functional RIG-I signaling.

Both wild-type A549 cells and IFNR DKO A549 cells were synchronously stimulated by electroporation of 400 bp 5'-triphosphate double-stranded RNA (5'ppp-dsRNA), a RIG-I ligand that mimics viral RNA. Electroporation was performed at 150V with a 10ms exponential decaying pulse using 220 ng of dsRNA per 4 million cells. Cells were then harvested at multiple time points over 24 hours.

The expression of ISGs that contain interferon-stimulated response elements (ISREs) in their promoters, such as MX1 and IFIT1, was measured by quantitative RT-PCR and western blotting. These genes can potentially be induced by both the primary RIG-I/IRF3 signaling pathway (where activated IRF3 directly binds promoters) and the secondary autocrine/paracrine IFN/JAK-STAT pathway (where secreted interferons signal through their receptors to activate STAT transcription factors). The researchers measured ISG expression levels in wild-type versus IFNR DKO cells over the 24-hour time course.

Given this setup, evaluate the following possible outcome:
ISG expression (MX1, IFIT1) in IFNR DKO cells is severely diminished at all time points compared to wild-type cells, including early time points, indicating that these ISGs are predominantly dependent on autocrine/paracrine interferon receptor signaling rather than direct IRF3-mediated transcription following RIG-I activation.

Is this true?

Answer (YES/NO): NO